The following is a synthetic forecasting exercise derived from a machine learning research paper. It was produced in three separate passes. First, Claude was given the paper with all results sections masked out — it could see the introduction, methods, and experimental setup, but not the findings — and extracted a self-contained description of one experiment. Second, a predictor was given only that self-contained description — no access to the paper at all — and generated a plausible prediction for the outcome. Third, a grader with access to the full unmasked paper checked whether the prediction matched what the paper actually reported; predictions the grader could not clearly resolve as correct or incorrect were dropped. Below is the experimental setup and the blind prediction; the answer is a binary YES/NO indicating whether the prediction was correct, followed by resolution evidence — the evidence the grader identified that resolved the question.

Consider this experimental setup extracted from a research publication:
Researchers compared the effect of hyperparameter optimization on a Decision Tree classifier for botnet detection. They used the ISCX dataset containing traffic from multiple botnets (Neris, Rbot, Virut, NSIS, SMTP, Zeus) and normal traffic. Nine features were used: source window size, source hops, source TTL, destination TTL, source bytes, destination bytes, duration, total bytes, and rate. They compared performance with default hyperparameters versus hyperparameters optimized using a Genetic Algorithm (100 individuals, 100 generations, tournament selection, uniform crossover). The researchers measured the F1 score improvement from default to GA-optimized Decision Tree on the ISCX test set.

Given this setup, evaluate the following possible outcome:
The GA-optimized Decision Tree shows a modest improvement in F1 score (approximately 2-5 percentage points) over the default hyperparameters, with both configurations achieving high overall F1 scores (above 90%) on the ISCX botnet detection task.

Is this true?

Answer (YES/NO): NO